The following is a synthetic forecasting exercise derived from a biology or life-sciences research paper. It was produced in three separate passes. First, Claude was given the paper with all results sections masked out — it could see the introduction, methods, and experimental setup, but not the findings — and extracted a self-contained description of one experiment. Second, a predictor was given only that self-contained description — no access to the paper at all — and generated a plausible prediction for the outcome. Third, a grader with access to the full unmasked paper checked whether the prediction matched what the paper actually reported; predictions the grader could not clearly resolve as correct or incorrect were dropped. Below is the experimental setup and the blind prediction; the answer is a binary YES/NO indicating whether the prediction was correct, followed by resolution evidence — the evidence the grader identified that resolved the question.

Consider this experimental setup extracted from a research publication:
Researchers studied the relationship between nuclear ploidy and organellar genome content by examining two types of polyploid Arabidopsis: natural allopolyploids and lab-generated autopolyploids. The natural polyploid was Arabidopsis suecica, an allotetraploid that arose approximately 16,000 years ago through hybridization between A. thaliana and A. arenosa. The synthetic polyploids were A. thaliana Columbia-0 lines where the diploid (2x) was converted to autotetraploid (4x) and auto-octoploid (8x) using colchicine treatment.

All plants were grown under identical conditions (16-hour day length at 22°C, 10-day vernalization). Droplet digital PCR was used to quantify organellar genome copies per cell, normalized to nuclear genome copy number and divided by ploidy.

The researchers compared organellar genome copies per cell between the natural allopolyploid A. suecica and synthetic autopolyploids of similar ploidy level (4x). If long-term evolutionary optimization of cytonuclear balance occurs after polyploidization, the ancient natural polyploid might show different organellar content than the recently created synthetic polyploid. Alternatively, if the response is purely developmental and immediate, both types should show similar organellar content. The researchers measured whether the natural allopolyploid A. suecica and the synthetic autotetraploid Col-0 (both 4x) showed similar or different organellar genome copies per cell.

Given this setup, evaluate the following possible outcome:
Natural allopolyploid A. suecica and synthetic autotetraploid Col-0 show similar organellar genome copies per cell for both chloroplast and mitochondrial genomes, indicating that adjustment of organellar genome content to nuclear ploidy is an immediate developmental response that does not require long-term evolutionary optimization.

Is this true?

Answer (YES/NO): NO